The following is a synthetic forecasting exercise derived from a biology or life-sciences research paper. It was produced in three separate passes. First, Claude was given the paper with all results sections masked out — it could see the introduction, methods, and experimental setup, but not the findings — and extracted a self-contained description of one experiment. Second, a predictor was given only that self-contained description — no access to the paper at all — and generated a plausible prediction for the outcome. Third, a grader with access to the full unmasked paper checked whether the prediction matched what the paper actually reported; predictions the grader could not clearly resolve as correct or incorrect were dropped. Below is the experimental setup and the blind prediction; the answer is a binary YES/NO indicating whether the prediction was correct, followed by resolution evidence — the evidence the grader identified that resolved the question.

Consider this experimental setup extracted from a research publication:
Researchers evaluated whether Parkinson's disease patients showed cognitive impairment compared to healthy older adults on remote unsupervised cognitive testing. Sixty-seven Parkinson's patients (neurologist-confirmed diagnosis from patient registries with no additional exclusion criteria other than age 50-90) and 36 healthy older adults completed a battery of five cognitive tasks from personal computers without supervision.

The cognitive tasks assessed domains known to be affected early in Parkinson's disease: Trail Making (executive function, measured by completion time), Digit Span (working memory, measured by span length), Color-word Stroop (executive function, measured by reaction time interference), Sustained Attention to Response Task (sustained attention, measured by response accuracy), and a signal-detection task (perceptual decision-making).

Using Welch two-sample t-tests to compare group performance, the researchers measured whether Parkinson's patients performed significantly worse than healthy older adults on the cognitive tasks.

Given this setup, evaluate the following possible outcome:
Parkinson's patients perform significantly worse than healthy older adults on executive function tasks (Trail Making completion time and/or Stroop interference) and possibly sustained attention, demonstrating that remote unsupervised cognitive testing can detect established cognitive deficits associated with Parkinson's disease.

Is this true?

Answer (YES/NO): YES